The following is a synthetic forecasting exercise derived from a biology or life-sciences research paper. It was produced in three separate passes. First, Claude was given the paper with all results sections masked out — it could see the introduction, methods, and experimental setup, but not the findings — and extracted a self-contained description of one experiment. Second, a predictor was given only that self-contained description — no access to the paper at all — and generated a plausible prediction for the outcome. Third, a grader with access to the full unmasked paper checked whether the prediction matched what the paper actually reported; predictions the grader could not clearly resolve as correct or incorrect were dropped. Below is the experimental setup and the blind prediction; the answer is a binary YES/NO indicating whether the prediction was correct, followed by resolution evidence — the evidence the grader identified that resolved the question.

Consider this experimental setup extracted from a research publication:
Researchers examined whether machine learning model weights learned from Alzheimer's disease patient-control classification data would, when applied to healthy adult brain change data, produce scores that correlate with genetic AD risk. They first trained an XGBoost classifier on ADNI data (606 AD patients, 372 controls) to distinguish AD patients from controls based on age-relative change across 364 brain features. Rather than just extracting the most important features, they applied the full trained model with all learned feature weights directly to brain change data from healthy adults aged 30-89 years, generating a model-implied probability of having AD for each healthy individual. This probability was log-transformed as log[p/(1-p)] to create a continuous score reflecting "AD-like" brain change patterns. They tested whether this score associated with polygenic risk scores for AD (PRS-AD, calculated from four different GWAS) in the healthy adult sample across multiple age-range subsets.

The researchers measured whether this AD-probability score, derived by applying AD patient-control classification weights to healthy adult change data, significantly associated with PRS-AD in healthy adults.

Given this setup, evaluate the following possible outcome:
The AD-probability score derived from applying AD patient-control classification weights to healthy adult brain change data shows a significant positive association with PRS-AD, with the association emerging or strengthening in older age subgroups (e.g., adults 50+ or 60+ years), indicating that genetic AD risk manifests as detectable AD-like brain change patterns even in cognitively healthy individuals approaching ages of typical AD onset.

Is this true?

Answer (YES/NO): YES